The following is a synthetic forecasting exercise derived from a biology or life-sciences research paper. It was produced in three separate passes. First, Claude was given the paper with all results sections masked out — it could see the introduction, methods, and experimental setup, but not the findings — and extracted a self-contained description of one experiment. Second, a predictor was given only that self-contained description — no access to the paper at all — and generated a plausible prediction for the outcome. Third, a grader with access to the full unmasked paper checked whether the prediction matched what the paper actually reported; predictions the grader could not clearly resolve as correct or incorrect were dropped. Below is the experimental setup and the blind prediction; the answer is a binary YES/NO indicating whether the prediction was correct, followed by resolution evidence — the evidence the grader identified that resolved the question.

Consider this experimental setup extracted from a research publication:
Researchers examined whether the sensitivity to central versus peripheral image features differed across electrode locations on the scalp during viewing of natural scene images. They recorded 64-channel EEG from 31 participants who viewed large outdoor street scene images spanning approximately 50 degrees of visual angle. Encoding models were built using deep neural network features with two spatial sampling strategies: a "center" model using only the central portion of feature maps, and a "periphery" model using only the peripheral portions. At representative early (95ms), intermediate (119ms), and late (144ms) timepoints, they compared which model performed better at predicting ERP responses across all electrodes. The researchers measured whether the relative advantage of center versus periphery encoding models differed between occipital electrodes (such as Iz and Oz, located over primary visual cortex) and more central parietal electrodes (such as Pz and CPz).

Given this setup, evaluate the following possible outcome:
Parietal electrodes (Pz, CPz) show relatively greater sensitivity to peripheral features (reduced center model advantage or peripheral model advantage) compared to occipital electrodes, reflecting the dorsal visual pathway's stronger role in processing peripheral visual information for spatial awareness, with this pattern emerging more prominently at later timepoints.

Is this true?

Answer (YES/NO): NO